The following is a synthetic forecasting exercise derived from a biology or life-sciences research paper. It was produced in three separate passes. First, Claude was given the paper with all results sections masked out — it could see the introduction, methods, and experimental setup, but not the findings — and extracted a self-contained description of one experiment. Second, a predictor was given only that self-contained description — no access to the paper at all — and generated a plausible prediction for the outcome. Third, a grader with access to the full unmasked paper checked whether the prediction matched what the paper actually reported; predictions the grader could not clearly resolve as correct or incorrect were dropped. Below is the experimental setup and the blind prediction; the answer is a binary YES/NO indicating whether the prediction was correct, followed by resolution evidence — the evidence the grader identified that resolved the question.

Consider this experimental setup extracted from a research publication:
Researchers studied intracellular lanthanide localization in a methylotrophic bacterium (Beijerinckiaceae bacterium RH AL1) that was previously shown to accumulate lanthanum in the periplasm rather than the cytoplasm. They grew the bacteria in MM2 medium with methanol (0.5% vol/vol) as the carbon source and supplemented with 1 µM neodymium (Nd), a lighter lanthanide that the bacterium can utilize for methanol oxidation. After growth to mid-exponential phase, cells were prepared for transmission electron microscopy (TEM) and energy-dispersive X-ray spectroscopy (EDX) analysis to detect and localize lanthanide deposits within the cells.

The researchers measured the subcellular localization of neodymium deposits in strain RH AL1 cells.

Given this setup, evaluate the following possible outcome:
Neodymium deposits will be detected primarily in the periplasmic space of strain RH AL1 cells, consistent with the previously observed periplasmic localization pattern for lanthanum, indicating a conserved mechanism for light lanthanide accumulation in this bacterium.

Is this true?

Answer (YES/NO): YES